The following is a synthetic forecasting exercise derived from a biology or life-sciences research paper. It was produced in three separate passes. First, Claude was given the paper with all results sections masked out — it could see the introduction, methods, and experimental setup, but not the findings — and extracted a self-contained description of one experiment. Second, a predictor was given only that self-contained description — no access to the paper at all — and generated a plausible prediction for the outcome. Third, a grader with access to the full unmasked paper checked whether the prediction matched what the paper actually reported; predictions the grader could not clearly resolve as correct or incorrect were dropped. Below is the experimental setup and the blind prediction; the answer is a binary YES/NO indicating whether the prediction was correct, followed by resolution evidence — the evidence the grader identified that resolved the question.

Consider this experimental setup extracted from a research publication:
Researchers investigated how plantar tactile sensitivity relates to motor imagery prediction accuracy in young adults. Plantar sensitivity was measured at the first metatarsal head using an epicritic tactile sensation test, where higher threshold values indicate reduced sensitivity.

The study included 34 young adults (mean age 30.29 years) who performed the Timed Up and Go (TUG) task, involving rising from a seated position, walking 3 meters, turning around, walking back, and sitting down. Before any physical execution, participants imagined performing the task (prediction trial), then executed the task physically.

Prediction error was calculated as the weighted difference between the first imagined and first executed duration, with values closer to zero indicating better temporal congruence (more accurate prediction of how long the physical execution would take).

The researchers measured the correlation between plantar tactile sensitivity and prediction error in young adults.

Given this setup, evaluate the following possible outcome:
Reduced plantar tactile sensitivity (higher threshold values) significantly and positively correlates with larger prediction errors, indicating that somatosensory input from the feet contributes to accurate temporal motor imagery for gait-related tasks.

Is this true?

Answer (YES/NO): NO